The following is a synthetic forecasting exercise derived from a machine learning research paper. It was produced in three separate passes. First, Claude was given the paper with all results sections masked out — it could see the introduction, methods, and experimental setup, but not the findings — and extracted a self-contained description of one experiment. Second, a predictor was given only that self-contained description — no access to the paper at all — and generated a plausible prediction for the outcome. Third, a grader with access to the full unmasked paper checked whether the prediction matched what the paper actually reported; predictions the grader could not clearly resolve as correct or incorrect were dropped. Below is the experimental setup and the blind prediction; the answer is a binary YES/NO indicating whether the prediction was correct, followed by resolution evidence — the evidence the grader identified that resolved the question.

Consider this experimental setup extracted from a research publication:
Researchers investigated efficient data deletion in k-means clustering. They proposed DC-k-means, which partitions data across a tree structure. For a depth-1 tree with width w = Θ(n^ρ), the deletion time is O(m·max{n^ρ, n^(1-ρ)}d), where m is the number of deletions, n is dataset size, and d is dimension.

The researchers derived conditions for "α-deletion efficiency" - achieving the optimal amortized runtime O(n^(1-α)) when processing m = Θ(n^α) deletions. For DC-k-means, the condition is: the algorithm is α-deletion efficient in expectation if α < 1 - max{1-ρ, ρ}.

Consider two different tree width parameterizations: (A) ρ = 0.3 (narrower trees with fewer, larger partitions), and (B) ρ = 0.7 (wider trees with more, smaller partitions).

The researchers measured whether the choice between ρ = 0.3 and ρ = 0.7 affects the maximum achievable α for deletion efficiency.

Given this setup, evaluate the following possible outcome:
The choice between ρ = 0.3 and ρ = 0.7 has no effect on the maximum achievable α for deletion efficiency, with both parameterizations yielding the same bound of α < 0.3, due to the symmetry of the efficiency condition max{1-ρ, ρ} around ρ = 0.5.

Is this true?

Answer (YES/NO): YES